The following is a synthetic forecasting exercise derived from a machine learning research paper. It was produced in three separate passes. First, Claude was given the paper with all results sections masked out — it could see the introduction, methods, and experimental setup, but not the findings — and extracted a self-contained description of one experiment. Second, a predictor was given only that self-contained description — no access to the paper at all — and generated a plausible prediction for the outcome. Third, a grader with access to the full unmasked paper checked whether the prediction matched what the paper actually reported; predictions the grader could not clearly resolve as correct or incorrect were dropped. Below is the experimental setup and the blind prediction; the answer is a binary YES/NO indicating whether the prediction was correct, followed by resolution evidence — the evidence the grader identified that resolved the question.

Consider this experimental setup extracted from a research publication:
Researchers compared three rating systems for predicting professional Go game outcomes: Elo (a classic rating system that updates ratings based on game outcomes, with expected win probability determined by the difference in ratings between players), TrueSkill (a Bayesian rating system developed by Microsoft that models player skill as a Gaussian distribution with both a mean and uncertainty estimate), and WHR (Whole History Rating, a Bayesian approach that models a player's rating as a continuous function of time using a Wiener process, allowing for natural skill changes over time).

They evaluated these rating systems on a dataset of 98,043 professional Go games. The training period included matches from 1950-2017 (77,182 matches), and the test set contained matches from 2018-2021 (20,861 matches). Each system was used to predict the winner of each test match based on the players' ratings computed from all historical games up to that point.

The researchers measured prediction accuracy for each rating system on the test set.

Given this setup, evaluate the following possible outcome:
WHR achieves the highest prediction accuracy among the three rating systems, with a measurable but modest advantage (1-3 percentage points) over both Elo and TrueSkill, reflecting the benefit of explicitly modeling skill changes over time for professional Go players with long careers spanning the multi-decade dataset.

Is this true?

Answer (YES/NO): NO